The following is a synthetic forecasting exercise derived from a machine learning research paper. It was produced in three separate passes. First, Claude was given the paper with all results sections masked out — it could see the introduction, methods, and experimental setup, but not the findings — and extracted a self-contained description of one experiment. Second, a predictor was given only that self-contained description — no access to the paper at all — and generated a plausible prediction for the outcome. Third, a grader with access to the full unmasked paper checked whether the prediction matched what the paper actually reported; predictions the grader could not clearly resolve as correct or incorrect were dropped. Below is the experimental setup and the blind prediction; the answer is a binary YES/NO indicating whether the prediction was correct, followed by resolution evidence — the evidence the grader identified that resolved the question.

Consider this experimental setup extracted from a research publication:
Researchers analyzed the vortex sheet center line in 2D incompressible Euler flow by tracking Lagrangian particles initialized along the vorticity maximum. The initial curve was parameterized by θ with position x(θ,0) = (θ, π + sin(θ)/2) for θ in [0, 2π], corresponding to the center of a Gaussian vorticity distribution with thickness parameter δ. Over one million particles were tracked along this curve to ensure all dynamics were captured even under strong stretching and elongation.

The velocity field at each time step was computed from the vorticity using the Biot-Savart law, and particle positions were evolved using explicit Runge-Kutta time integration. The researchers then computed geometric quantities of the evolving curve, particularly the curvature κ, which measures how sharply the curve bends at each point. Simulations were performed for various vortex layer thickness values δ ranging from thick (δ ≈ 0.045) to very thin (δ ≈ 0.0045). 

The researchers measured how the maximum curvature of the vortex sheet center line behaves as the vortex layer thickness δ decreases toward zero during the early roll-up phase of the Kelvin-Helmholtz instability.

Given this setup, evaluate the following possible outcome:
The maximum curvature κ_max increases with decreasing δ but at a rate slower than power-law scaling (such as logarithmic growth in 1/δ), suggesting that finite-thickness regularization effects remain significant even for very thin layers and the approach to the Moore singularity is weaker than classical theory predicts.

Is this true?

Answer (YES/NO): NO